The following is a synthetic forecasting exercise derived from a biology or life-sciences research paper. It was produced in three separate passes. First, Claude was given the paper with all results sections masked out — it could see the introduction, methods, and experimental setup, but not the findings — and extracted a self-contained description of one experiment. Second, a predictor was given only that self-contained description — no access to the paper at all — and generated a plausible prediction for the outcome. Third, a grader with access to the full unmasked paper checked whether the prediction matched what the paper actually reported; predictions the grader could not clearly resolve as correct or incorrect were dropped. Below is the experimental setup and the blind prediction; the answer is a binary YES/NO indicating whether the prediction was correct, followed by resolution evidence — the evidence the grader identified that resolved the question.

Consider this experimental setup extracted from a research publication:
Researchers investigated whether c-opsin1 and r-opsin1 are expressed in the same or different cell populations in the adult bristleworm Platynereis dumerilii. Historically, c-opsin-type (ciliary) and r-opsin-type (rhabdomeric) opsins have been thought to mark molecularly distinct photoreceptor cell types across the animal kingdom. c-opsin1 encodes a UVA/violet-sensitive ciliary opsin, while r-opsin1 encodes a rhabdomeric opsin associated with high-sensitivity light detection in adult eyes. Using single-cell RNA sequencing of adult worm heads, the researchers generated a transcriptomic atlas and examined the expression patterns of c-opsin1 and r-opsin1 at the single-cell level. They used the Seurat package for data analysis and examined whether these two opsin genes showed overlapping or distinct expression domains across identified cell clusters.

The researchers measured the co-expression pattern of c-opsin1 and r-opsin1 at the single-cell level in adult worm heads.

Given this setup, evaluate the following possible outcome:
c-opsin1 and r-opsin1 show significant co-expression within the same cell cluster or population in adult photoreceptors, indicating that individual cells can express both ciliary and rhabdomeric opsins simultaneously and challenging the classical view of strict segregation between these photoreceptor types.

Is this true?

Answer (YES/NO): YES